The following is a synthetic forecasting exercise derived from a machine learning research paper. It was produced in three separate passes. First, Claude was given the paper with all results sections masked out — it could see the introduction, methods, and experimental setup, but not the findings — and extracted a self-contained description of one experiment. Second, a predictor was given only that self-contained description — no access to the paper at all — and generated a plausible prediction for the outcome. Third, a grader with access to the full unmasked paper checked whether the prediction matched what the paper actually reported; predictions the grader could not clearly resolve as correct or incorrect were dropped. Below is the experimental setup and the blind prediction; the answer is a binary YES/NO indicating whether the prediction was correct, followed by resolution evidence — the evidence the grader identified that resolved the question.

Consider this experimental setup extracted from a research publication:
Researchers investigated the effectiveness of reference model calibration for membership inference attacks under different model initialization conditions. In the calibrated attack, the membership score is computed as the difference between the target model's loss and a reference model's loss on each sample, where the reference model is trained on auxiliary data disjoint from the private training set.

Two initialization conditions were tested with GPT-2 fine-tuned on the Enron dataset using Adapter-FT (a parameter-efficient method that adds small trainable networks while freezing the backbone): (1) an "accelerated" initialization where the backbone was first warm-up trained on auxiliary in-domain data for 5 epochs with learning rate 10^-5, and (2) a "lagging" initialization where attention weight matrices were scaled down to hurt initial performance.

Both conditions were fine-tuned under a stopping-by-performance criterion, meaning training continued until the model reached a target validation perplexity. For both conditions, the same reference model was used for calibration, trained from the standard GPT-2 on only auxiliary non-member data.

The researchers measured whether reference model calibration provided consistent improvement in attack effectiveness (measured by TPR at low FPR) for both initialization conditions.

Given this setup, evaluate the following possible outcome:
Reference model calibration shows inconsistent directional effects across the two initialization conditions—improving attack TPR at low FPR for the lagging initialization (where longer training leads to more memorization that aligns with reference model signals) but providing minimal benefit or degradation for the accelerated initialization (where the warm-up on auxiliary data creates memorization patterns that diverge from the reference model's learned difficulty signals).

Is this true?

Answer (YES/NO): NO